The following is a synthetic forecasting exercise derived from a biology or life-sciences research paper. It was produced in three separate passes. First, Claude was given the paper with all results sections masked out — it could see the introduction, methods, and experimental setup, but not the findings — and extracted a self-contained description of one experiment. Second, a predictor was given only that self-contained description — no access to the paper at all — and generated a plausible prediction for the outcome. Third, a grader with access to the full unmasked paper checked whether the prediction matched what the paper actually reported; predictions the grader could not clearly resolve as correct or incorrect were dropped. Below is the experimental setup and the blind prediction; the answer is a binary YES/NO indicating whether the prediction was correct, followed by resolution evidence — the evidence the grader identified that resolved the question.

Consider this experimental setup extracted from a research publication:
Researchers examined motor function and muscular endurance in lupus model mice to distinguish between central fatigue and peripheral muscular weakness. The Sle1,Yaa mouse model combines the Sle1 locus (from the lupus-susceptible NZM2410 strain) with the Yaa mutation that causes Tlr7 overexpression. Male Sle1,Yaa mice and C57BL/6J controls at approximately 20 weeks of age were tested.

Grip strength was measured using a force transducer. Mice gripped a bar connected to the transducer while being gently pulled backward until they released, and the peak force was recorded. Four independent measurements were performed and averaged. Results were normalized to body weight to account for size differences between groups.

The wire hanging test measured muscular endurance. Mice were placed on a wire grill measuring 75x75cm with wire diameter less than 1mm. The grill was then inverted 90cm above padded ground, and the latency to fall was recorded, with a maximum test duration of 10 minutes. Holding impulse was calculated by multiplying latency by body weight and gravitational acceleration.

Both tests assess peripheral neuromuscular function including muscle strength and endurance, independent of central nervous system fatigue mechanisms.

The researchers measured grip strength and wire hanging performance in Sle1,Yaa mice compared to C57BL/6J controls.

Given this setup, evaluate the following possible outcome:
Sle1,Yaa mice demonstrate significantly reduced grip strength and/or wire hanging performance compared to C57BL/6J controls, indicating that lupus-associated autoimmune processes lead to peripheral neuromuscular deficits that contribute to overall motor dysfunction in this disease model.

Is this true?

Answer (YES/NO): YES